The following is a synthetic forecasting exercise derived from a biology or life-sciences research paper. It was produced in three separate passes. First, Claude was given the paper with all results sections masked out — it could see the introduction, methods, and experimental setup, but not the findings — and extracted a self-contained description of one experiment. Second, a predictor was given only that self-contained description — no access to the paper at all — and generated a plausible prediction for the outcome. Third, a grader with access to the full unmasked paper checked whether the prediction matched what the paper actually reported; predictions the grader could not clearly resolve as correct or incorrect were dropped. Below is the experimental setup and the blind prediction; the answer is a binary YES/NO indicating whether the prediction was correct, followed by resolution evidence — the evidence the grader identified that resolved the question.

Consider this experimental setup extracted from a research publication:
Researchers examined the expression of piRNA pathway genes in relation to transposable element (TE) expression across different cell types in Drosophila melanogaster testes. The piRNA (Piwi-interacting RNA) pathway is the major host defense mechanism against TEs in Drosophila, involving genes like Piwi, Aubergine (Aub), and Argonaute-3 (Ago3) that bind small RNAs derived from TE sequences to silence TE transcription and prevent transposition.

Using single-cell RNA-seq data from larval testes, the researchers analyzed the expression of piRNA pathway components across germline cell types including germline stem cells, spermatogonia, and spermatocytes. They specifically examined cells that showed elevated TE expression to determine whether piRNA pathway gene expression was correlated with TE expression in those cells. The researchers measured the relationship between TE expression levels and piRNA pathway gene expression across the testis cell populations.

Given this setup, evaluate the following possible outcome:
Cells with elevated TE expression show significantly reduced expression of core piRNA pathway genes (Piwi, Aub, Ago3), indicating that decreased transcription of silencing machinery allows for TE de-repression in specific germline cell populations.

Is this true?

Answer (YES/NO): YES